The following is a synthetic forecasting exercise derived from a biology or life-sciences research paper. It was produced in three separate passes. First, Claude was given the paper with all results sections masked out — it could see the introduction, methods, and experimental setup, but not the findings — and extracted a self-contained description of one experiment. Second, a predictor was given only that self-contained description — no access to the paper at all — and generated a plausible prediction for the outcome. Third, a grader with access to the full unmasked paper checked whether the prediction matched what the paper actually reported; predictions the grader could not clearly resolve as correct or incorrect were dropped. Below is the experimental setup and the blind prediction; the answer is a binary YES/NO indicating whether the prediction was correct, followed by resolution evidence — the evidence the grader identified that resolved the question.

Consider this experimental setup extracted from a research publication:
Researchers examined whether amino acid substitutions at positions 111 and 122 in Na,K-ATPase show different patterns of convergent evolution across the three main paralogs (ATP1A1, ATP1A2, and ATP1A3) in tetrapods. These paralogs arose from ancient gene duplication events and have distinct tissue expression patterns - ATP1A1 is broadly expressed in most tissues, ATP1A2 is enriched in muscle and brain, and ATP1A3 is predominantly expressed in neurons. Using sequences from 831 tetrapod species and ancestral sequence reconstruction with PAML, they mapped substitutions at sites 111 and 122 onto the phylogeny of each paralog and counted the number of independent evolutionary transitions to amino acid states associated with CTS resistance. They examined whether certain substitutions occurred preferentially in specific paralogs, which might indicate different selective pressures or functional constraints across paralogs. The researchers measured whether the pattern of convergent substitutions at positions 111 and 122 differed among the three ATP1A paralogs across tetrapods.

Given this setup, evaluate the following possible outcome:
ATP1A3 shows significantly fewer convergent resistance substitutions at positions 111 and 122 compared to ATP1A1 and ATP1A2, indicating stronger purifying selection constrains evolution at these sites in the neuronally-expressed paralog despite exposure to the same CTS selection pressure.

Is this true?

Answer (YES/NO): NO